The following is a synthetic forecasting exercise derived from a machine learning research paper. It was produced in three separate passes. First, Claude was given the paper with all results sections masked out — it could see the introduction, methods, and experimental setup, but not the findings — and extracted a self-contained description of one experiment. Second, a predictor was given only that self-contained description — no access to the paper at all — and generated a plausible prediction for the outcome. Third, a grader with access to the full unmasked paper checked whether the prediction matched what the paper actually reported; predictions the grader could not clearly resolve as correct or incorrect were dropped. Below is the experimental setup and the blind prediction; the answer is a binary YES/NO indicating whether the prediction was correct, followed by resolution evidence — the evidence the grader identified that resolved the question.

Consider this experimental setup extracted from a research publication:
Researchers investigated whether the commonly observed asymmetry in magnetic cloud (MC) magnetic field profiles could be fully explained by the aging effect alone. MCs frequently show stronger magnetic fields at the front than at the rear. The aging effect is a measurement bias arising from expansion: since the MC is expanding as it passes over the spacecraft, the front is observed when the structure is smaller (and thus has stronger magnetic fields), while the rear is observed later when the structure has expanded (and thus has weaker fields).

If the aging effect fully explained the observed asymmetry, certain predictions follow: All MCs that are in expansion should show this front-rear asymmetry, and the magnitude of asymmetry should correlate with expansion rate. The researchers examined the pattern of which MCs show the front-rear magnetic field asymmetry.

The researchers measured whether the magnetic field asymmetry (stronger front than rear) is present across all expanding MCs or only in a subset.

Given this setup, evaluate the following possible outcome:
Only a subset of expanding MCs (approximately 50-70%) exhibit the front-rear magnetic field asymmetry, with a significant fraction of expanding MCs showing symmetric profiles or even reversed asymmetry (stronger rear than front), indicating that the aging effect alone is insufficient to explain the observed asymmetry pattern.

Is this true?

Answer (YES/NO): YES